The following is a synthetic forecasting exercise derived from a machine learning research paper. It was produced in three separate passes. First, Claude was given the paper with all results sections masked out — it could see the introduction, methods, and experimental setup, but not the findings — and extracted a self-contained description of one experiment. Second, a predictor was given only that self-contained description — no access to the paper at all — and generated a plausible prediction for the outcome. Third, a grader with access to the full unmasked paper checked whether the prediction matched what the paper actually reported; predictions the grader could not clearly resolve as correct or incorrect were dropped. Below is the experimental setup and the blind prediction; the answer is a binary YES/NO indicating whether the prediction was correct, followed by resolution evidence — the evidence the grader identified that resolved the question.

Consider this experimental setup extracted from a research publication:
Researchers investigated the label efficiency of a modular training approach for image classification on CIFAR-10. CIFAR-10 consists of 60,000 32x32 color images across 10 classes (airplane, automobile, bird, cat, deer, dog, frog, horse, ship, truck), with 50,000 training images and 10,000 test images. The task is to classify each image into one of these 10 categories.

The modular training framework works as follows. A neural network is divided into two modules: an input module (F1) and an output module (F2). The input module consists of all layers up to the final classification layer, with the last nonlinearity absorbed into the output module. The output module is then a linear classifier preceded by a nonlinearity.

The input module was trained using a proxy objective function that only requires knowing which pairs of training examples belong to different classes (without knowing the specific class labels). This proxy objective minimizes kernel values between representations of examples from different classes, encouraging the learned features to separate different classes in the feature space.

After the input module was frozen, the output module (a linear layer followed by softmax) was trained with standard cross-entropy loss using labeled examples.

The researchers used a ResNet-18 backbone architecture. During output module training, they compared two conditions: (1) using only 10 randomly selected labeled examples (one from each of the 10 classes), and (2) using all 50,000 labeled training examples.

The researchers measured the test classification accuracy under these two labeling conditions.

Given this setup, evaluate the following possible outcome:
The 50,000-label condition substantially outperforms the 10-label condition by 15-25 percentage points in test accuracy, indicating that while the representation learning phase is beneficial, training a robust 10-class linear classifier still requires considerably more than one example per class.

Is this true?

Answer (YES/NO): NO